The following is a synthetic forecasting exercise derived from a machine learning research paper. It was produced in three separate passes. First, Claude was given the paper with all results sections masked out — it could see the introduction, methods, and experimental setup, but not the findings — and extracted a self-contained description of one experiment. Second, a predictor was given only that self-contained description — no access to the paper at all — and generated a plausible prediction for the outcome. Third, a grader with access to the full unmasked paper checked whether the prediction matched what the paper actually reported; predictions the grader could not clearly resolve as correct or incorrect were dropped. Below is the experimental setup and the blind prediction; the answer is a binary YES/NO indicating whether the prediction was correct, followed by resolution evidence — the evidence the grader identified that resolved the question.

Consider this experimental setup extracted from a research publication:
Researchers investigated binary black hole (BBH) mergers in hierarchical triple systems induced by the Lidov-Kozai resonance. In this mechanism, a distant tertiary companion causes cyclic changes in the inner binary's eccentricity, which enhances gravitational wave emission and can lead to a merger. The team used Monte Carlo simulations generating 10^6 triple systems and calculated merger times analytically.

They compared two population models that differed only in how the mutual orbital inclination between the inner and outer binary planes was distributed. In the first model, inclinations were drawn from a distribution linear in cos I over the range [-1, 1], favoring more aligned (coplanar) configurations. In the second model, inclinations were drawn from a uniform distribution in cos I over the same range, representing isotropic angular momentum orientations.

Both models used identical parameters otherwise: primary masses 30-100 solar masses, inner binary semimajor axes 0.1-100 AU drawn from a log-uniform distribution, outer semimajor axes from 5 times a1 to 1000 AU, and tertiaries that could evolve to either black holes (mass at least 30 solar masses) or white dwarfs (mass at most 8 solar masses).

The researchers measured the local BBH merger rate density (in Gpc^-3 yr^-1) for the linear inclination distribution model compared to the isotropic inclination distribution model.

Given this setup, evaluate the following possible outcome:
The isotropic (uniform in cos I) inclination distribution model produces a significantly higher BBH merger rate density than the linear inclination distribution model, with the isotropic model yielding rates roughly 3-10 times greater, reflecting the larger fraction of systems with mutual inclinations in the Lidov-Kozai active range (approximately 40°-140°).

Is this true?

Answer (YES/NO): NO